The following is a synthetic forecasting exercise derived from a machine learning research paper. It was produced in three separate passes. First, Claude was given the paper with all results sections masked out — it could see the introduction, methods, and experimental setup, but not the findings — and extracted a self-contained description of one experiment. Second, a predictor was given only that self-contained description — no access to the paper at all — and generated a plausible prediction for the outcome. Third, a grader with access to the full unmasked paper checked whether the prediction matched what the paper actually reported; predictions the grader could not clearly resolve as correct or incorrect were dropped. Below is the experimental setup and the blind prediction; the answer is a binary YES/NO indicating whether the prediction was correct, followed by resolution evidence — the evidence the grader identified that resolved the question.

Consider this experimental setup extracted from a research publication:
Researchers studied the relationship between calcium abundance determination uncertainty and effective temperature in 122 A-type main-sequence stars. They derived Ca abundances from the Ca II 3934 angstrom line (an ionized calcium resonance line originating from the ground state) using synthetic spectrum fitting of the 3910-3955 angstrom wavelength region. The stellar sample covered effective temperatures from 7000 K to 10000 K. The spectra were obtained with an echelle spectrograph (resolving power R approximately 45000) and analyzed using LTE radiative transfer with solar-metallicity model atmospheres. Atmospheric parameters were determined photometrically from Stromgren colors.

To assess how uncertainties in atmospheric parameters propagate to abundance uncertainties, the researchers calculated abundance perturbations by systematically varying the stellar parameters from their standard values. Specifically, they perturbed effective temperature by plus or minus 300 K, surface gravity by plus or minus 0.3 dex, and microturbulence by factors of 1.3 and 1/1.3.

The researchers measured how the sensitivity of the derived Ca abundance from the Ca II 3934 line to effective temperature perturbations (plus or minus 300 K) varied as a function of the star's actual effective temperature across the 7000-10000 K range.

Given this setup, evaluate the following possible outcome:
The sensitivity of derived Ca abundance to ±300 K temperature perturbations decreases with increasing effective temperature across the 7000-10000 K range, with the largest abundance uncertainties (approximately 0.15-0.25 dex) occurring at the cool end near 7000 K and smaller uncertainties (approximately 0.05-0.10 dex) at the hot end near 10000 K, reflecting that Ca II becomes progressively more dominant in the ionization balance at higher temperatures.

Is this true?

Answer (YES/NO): NO